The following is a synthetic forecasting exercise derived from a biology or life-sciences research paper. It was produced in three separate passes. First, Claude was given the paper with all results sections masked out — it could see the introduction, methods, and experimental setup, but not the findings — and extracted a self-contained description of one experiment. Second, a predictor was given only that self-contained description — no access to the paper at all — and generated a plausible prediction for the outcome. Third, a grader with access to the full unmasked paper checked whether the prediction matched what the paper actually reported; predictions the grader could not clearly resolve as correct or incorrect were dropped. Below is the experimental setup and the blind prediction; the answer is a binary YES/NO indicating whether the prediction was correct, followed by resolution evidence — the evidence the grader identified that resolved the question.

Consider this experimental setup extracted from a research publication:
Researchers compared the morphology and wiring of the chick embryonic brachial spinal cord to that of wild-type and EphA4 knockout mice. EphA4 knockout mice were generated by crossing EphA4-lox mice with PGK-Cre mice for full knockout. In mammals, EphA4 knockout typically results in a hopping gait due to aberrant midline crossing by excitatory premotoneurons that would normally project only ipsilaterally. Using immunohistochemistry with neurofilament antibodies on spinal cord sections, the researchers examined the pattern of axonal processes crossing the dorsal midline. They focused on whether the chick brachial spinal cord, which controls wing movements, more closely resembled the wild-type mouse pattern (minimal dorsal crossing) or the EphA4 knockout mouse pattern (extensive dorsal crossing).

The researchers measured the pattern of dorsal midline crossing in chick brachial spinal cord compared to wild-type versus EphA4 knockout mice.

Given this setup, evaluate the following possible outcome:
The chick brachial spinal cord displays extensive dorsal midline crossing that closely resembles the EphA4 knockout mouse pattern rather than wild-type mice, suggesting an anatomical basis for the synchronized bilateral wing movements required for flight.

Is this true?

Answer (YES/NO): YES